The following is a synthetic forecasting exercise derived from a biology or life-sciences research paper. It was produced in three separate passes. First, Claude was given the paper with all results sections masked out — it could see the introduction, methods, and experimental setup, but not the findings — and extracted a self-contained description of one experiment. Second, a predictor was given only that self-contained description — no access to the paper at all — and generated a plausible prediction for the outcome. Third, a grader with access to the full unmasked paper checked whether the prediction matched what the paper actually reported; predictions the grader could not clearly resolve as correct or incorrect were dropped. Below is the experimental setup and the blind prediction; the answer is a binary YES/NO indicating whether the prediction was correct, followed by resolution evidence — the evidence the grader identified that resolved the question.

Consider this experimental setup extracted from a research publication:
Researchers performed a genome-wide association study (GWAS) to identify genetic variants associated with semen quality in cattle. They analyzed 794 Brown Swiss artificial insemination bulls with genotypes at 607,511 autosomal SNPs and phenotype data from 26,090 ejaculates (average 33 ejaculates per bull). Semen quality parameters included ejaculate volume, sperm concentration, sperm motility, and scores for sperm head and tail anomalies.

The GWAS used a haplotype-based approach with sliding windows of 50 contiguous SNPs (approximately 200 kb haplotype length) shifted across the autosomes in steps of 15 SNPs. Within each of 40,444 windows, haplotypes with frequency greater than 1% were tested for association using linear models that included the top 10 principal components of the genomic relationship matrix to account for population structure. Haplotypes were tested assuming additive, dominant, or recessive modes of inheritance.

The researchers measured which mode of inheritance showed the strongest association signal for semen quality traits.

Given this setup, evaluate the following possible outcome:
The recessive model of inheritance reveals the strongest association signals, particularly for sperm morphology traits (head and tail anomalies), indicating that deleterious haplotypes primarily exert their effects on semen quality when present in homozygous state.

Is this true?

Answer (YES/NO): YES